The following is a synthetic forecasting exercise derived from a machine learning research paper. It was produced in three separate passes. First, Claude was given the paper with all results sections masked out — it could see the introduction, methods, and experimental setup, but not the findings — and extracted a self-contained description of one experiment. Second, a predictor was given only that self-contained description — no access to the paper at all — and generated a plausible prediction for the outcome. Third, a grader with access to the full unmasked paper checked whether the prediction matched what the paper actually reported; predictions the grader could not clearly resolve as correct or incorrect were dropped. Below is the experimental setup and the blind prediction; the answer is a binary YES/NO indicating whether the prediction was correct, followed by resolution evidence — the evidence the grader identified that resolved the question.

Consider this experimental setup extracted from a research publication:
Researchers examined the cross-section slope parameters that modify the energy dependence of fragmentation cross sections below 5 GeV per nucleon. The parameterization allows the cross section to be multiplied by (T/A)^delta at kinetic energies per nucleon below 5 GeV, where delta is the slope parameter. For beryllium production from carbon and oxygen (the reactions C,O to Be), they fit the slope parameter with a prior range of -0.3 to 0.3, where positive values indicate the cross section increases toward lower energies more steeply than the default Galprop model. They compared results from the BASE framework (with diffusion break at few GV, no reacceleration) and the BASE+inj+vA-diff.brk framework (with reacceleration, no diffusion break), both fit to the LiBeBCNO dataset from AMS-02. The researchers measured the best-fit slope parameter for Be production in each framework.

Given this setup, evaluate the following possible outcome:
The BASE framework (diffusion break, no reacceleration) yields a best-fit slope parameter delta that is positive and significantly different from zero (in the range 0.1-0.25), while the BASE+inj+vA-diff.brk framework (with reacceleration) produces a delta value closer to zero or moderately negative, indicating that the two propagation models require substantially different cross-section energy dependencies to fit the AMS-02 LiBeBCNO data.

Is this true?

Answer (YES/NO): NO